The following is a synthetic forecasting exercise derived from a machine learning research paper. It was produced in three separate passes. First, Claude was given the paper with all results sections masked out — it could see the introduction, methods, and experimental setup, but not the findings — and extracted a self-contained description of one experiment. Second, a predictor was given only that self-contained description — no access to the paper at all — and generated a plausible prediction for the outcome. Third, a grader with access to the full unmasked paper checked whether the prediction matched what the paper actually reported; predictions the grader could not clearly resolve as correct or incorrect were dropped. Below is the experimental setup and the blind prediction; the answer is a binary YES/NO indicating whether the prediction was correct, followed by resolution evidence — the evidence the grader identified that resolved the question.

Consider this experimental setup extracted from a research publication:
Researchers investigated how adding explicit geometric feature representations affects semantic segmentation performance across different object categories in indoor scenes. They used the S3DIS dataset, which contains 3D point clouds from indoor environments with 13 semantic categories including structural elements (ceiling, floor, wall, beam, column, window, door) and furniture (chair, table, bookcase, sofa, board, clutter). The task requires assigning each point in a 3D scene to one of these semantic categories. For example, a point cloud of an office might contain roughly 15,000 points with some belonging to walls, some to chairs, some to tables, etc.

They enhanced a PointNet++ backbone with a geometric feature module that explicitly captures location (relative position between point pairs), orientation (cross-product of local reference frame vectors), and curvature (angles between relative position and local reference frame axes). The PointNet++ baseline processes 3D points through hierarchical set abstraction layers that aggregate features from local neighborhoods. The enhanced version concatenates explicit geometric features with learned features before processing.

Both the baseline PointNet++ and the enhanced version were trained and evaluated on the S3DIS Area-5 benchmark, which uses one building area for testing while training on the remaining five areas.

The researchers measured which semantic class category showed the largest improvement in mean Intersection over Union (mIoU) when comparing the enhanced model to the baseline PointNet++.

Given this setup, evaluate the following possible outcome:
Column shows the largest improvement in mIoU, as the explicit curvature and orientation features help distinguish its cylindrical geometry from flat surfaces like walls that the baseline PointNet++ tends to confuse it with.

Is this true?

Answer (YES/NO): YES